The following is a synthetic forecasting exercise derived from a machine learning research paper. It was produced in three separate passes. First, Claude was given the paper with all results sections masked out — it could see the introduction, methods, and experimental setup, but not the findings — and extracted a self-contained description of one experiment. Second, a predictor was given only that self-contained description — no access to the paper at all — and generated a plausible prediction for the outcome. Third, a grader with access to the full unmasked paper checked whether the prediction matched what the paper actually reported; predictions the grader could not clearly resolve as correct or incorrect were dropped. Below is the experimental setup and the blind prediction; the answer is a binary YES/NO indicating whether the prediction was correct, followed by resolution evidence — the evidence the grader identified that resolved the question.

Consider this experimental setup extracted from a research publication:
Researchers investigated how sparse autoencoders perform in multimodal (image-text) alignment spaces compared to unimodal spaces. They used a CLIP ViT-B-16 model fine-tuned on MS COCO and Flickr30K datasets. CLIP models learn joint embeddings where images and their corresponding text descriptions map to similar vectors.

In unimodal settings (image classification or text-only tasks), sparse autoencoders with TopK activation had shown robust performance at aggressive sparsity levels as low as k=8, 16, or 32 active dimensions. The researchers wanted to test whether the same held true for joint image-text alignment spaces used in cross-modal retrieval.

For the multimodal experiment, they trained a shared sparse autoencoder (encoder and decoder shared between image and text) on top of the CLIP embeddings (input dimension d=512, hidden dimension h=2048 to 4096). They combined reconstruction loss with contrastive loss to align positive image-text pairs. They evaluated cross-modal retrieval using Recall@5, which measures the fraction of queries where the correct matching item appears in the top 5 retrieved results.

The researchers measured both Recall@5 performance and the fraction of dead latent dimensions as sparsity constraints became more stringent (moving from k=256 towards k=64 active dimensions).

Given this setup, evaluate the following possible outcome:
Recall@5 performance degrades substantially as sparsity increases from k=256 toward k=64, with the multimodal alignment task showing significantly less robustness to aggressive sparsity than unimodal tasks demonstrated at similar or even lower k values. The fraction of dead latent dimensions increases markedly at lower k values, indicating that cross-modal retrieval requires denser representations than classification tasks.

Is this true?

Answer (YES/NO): YES